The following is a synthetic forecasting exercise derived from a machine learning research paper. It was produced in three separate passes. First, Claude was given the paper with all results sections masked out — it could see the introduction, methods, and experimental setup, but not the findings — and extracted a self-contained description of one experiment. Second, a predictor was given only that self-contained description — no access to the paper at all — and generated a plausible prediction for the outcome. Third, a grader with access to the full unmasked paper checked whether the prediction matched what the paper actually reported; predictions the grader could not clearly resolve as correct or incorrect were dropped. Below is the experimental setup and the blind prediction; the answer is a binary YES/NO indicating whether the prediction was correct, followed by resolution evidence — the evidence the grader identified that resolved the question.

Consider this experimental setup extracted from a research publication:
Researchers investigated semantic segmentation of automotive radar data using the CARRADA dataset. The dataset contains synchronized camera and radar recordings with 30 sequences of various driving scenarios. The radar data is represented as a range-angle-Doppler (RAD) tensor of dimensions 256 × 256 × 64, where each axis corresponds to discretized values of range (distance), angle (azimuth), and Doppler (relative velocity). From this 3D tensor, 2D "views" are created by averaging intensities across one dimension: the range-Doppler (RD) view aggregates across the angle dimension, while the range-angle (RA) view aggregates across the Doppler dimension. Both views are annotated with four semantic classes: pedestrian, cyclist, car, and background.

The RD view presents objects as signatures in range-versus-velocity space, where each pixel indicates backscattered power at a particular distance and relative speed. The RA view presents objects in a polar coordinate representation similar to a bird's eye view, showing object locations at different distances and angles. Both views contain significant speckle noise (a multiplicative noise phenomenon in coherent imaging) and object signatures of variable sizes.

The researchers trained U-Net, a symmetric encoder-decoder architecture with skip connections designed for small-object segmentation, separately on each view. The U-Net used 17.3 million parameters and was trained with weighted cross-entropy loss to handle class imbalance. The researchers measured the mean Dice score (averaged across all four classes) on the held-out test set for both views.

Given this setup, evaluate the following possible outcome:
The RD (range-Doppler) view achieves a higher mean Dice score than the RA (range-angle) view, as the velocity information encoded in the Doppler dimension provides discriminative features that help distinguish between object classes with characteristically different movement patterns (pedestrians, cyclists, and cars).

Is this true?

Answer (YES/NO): YES